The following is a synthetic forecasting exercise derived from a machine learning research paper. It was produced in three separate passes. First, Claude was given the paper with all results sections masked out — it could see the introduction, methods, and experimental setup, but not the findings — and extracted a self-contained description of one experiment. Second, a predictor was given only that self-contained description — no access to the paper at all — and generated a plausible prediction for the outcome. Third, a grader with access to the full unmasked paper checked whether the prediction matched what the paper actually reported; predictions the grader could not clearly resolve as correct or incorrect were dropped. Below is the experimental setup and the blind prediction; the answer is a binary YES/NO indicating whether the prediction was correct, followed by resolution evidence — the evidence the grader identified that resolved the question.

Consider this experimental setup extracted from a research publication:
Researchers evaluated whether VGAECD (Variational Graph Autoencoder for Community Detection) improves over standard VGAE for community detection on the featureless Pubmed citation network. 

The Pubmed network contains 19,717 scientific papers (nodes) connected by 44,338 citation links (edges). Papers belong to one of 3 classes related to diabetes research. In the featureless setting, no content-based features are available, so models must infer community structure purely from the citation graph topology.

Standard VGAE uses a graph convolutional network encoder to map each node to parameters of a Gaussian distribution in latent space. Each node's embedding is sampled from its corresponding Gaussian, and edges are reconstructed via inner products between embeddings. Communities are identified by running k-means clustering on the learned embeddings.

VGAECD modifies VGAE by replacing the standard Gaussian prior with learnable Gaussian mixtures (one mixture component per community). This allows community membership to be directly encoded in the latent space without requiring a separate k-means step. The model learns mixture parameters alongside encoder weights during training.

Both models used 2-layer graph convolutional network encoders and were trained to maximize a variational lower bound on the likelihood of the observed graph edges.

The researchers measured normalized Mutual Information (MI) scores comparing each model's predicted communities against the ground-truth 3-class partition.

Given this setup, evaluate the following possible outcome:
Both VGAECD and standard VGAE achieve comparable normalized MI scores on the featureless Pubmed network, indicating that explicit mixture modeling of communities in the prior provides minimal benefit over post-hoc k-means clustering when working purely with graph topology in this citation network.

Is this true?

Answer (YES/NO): NO